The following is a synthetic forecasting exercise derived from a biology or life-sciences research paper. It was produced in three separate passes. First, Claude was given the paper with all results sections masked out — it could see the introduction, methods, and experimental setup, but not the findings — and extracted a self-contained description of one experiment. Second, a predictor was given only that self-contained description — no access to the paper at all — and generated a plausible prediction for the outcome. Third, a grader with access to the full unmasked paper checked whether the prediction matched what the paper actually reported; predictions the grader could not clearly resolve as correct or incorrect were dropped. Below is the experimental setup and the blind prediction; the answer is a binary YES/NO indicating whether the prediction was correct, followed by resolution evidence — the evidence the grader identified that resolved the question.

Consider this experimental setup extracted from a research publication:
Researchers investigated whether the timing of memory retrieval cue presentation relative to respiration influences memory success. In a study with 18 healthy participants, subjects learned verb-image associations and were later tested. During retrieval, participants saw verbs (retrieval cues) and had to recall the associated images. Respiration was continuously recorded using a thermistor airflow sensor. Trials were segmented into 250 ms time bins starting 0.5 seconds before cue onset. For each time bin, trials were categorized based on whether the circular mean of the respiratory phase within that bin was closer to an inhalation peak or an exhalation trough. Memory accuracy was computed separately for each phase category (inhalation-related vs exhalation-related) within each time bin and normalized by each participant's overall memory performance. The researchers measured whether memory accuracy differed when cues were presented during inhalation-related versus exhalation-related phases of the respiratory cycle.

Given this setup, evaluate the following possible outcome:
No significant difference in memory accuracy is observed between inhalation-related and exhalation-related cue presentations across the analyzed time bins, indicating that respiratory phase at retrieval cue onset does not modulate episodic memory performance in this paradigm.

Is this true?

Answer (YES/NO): NO